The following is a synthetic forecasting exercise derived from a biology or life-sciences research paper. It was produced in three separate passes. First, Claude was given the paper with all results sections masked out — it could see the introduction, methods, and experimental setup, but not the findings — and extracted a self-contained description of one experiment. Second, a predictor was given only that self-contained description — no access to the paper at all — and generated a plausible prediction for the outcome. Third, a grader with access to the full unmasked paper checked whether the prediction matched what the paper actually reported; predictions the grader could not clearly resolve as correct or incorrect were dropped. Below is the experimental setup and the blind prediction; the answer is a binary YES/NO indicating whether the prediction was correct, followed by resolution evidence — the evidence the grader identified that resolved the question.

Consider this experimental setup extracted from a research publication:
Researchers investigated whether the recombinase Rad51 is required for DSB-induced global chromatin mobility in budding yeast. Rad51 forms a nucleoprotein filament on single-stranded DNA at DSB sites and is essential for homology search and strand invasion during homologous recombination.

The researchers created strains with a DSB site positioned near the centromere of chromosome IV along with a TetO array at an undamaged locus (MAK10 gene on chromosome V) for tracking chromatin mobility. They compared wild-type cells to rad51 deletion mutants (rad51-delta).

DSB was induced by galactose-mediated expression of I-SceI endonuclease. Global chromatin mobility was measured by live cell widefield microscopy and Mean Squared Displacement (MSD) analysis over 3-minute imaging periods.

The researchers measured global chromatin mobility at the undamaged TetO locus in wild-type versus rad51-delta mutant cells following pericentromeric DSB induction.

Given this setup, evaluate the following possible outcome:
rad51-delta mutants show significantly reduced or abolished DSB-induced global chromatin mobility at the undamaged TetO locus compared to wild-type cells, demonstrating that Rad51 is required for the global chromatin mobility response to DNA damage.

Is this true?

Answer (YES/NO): NO